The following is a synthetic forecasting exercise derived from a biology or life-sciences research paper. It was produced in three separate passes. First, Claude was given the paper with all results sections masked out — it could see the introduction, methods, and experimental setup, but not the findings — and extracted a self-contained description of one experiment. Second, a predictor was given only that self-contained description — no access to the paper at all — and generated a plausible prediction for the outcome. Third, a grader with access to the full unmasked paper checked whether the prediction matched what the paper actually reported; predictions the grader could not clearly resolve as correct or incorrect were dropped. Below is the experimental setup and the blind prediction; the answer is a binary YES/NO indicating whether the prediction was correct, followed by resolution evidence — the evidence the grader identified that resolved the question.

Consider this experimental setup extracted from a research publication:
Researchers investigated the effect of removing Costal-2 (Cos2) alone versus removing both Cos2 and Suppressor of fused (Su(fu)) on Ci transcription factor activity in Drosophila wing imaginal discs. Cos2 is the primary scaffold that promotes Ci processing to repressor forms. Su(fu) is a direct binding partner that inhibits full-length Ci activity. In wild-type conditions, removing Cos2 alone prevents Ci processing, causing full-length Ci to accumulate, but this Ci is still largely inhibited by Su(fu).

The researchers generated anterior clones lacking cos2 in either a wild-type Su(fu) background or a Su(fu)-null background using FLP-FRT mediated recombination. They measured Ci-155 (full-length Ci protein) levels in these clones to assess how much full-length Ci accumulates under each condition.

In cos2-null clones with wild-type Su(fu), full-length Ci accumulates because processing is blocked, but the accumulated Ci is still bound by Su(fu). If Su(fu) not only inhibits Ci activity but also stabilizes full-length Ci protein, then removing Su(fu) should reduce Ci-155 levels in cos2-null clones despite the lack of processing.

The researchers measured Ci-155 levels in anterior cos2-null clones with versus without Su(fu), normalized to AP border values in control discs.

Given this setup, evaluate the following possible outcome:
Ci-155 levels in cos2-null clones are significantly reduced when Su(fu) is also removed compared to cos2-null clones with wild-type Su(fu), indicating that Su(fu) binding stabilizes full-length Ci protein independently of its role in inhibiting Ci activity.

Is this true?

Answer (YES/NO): YES